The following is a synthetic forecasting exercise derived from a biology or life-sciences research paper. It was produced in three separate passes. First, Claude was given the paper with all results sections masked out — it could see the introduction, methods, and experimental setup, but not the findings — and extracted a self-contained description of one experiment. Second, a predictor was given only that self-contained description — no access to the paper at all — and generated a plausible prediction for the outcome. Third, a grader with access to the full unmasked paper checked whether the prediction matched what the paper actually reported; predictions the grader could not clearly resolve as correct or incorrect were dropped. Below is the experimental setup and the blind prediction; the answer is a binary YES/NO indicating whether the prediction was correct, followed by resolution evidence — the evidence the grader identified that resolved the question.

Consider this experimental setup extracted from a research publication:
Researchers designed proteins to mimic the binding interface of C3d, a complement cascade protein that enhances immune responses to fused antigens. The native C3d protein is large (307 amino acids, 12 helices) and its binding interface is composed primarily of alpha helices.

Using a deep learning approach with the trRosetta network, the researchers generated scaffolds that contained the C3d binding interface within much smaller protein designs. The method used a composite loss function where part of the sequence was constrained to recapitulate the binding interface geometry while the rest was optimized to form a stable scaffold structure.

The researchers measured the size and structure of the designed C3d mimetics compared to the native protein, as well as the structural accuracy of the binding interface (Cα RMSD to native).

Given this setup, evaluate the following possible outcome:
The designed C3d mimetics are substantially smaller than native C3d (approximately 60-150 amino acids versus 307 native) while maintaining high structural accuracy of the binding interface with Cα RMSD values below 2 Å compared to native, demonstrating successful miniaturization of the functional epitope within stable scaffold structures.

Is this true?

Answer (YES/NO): YES